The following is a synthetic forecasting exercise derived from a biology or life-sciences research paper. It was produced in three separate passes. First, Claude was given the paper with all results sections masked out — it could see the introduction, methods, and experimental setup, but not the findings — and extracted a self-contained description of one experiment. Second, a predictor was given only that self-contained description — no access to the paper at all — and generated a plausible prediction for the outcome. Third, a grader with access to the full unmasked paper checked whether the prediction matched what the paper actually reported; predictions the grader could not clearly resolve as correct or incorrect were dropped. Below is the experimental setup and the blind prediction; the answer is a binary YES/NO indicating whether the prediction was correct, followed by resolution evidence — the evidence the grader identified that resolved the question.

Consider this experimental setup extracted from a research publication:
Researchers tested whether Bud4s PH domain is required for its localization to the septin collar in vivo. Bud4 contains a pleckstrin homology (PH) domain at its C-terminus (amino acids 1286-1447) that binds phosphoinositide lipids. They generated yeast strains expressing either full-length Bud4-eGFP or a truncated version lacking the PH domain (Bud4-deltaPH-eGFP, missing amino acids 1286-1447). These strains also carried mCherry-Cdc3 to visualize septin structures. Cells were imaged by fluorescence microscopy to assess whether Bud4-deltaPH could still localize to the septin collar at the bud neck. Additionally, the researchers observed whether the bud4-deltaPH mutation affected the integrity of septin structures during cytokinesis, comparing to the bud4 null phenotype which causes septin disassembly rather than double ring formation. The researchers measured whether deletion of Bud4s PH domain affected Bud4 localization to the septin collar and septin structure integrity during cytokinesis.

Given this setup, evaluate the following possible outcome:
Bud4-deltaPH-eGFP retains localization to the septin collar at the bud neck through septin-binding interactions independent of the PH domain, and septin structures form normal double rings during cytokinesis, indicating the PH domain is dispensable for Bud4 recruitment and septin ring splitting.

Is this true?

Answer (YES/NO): NO